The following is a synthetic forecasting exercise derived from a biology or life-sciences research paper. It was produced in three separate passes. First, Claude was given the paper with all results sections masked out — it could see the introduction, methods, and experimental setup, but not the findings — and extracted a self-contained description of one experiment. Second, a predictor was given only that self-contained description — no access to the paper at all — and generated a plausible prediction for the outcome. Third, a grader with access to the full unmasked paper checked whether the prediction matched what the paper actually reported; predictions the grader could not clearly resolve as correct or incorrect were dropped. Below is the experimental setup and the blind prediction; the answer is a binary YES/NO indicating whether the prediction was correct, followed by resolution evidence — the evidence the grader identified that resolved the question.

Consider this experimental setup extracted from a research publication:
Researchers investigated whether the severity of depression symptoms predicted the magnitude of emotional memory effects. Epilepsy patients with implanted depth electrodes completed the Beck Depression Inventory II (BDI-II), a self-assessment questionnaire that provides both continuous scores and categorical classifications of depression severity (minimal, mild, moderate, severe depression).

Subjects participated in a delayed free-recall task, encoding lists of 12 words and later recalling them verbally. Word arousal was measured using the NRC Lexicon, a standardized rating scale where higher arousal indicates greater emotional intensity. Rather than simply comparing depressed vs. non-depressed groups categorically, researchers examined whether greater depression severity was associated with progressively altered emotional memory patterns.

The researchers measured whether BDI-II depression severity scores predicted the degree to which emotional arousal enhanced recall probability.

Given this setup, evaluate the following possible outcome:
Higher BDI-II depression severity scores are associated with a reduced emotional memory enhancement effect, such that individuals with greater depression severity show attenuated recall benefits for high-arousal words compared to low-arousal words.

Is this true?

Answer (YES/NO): YES